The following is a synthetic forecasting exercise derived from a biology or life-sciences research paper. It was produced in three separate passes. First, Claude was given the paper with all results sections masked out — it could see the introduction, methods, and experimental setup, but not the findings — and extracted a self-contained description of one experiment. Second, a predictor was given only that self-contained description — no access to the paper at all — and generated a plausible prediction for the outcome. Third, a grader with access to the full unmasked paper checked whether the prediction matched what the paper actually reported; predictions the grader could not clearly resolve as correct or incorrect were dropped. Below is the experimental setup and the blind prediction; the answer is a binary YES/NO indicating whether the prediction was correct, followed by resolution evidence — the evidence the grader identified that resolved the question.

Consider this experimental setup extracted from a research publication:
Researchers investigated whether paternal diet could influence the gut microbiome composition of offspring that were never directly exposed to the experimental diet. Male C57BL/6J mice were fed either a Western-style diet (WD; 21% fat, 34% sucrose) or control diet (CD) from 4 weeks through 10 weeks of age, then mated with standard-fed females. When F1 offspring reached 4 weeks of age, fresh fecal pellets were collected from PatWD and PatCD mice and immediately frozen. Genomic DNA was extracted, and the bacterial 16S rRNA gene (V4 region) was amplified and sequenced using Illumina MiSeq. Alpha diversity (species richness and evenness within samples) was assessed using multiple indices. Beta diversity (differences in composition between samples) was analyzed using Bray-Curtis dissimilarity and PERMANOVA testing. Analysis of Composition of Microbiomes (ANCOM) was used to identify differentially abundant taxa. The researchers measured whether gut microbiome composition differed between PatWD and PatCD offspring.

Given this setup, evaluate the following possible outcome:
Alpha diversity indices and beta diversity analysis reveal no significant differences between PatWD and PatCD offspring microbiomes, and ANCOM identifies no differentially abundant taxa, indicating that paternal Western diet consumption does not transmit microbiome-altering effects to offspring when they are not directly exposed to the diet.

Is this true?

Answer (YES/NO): NO